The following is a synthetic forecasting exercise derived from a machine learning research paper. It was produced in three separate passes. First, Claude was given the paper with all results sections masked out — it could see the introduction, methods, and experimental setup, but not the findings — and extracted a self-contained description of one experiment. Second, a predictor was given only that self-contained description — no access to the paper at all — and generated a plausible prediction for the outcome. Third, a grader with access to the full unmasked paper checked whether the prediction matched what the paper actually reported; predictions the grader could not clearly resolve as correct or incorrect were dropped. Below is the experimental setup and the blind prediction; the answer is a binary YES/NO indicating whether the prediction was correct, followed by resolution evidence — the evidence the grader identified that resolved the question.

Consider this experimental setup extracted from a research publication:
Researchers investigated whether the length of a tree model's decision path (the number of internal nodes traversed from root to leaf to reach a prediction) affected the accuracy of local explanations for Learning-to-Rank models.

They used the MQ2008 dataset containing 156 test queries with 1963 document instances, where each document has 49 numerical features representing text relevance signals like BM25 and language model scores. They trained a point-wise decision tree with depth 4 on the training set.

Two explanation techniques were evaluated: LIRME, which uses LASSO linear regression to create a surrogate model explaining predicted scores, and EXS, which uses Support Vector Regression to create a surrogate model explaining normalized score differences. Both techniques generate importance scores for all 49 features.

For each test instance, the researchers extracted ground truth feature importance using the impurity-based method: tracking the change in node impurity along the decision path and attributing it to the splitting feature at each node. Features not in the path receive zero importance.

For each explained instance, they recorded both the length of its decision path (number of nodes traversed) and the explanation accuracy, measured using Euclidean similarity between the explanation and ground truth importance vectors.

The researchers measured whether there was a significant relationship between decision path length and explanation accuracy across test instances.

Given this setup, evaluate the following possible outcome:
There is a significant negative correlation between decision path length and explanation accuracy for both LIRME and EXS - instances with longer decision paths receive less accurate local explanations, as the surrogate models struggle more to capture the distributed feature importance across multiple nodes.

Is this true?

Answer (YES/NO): NO